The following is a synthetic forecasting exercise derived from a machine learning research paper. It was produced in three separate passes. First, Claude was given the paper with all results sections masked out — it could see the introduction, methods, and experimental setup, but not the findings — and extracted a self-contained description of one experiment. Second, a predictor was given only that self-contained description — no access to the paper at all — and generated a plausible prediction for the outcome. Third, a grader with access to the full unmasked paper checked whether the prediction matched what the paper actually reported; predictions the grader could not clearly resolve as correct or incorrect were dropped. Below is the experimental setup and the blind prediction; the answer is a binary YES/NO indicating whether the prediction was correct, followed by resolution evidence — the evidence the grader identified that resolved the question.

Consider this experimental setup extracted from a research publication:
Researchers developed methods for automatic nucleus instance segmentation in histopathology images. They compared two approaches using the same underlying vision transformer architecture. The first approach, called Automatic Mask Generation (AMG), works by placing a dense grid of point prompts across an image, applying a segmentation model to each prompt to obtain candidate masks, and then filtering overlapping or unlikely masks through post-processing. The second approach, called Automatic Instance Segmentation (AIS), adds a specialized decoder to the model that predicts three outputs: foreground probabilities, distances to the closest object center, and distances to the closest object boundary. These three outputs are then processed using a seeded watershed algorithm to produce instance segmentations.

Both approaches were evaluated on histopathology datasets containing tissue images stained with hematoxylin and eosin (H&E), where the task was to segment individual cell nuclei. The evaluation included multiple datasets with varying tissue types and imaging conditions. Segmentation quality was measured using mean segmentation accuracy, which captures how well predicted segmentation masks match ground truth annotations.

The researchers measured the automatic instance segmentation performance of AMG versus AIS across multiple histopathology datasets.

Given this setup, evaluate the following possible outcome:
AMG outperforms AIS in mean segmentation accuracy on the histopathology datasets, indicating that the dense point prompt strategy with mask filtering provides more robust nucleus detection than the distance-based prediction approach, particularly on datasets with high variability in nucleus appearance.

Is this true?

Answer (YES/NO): NO